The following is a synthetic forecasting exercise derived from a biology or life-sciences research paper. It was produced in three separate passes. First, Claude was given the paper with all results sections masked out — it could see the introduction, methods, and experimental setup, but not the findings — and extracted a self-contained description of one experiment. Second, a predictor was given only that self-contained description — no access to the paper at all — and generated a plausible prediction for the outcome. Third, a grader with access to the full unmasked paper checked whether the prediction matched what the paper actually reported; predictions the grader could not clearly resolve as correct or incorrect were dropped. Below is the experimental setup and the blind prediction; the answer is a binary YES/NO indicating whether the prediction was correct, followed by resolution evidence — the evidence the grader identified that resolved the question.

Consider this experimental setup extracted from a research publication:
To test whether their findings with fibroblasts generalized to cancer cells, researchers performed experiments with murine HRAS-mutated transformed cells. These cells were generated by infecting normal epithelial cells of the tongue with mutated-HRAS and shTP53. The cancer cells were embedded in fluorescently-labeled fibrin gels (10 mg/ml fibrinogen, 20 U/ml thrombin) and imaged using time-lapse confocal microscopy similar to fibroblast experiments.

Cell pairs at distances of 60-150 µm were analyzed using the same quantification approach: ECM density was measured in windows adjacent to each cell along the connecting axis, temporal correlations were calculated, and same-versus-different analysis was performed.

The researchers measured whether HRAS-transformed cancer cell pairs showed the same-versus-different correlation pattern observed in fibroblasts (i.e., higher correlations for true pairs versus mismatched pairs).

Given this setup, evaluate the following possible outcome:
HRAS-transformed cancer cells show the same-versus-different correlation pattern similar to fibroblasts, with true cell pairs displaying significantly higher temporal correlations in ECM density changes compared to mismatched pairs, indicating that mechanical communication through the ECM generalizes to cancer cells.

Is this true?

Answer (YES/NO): YES